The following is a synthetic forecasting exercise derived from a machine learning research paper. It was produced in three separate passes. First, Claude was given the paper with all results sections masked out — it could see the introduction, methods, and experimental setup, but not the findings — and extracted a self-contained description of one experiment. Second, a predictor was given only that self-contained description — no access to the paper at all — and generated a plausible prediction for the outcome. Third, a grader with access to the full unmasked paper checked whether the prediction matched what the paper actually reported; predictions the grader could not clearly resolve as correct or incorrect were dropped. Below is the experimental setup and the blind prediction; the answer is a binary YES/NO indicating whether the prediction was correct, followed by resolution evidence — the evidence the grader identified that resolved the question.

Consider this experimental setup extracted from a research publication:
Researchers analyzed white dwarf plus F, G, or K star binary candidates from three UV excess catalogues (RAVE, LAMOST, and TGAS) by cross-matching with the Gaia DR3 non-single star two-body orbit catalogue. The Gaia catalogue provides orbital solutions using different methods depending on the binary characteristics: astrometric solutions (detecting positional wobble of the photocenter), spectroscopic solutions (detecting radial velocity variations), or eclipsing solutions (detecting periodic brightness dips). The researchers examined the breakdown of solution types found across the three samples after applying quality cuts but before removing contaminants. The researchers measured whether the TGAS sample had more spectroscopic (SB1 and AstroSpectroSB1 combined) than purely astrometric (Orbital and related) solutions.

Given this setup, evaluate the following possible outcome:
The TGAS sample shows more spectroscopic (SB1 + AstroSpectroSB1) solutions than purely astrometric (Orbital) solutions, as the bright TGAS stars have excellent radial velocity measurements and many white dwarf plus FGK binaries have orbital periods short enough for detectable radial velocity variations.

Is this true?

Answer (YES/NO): YES